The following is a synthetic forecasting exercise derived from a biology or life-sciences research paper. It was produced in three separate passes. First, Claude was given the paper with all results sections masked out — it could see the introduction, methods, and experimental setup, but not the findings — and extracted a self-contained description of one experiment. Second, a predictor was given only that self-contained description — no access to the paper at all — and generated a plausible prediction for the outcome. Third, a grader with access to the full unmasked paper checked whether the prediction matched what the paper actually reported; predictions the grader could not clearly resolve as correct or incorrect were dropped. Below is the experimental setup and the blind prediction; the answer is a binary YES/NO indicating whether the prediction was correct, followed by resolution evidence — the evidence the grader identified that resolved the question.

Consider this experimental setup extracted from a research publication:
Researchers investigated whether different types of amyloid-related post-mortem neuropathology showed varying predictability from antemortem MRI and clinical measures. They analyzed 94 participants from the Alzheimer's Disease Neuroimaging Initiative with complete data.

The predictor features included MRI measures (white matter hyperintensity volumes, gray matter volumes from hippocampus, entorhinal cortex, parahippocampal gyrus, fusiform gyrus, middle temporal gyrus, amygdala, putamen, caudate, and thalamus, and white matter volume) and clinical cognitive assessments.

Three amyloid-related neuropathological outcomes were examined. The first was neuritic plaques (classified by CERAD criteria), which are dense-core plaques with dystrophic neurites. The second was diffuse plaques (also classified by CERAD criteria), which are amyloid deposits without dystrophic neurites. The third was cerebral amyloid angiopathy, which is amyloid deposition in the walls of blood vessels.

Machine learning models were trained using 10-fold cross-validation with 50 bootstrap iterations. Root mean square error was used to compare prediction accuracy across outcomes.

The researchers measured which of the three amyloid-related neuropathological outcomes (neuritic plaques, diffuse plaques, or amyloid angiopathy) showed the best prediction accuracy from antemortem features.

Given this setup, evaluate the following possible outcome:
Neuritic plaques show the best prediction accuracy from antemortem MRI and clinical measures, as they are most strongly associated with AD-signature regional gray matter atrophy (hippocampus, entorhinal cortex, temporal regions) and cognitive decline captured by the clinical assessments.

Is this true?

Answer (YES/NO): NO